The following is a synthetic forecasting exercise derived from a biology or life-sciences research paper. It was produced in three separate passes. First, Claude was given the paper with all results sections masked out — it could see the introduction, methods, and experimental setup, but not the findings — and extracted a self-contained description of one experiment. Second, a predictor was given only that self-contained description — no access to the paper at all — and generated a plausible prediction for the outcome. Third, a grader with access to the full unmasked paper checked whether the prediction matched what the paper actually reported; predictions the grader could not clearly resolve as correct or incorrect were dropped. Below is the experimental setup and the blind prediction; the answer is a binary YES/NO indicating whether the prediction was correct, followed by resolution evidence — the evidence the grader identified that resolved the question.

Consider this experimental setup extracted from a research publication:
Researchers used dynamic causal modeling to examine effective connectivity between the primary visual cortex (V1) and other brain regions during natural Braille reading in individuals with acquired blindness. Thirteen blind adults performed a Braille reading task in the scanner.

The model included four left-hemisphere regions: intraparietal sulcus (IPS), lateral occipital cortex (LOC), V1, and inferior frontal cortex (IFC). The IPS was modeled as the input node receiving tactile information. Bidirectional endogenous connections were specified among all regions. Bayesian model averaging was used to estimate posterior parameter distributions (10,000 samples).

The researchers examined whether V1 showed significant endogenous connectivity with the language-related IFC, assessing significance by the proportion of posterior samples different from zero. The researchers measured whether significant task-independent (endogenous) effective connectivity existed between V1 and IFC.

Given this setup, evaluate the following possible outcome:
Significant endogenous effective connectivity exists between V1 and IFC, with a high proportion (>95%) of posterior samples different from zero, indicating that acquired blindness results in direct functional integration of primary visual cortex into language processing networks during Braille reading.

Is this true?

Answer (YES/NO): NO